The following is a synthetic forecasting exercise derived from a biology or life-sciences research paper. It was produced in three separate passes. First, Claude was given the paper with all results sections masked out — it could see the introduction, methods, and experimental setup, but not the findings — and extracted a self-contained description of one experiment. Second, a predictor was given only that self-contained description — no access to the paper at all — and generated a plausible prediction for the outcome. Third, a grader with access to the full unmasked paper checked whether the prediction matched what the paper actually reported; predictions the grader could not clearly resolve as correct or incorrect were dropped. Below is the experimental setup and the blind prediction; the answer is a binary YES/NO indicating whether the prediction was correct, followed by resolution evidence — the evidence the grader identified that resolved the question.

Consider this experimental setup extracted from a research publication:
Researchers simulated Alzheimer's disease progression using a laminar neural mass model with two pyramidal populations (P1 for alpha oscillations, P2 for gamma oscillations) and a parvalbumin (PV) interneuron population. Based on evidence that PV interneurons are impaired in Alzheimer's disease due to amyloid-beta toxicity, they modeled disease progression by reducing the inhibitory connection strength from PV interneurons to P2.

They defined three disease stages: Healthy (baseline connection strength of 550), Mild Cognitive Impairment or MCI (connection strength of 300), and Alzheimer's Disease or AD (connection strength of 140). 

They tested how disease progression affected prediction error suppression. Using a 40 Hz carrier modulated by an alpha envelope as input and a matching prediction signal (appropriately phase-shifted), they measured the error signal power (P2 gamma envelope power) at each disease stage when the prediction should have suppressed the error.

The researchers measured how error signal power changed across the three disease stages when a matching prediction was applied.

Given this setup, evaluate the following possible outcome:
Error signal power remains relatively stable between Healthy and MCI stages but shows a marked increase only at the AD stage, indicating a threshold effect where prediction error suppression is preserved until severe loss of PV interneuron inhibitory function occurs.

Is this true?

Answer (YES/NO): NO